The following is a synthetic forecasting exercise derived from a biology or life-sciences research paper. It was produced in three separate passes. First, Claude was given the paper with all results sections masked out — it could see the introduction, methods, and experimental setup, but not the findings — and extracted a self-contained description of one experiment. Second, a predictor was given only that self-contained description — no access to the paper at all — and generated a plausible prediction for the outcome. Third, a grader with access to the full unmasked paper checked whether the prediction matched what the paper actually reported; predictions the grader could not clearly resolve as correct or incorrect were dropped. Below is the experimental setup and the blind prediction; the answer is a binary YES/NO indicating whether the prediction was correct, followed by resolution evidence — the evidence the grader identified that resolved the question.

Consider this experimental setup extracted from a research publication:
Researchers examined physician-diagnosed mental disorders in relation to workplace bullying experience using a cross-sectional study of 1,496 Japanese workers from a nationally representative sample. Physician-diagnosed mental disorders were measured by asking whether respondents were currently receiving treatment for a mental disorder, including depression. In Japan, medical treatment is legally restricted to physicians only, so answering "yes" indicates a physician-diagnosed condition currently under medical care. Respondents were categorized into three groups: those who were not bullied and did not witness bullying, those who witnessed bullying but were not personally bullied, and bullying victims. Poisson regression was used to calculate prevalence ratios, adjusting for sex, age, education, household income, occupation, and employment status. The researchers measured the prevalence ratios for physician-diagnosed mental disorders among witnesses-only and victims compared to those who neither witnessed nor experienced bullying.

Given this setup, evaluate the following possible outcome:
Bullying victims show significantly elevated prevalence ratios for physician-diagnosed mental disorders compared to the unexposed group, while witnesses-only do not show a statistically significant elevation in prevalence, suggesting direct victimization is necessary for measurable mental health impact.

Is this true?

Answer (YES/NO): NO